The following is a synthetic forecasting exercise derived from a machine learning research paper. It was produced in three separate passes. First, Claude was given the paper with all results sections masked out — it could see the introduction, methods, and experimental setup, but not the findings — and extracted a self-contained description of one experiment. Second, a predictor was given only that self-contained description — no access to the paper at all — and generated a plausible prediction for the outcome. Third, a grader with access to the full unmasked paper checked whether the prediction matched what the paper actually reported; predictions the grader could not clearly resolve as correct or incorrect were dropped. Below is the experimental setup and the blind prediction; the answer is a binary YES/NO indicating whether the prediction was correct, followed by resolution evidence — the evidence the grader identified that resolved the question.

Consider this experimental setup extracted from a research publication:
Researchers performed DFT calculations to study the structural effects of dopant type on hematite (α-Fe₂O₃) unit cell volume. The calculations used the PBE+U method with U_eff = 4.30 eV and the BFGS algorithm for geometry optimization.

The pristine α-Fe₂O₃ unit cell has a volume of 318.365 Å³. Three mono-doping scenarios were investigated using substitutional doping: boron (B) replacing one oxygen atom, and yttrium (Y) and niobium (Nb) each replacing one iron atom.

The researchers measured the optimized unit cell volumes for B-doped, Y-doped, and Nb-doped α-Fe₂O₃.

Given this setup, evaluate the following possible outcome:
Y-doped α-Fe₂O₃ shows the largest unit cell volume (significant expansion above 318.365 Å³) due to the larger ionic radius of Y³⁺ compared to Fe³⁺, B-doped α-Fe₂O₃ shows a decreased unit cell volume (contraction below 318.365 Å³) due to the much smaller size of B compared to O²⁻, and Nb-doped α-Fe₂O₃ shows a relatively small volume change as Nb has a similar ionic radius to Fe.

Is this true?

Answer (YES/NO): NO